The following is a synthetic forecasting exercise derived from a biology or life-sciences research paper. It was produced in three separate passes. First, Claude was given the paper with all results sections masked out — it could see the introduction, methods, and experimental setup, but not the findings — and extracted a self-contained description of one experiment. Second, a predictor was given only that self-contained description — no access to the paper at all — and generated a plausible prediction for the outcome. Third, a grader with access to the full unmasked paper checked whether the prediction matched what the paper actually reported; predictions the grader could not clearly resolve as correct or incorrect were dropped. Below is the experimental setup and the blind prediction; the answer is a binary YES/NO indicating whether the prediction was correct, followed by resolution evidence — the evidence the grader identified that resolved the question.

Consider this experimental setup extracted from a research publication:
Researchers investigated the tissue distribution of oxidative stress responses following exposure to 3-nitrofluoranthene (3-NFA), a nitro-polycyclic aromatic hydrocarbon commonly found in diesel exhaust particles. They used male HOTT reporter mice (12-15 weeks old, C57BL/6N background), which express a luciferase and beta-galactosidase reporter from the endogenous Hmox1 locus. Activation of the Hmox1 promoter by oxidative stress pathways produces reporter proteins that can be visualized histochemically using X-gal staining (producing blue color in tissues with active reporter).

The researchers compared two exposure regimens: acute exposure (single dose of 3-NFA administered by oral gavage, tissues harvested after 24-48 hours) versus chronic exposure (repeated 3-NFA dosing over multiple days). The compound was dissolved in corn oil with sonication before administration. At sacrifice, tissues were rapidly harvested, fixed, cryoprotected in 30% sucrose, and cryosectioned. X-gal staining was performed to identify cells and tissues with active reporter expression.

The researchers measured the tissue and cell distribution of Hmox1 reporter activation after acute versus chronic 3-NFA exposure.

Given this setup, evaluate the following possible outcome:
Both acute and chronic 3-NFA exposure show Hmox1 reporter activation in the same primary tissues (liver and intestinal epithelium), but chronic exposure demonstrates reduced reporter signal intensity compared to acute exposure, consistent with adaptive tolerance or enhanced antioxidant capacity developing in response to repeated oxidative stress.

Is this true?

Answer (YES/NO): NO